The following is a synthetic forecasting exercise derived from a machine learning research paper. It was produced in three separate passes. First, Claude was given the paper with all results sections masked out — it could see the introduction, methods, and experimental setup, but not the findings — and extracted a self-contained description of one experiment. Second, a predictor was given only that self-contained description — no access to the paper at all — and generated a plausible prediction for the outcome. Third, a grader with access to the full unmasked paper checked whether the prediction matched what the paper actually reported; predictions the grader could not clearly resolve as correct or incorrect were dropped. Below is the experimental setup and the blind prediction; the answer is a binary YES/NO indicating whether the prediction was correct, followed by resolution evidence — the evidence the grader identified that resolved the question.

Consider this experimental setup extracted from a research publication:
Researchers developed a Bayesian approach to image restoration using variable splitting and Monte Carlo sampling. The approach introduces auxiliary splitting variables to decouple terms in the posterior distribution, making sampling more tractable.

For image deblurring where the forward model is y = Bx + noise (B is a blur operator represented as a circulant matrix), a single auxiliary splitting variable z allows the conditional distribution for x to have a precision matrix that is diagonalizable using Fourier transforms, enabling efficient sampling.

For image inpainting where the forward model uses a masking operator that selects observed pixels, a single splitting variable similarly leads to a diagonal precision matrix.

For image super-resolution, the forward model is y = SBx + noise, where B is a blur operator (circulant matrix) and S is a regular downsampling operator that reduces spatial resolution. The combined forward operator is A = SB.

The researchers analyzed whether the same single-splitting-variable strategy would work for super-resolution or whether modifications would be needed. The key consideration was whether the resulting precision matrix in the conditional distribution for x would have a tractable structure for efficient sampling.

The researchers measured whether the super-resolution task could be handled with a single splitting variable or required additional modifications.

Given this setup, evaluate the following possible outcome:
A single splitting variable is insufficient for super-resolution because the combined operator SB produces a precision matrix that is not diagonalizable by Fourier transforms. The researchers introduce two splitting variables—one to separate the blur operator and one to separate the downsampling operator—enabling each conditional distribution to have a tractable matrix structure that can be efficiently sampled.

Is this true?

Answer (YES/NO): YES